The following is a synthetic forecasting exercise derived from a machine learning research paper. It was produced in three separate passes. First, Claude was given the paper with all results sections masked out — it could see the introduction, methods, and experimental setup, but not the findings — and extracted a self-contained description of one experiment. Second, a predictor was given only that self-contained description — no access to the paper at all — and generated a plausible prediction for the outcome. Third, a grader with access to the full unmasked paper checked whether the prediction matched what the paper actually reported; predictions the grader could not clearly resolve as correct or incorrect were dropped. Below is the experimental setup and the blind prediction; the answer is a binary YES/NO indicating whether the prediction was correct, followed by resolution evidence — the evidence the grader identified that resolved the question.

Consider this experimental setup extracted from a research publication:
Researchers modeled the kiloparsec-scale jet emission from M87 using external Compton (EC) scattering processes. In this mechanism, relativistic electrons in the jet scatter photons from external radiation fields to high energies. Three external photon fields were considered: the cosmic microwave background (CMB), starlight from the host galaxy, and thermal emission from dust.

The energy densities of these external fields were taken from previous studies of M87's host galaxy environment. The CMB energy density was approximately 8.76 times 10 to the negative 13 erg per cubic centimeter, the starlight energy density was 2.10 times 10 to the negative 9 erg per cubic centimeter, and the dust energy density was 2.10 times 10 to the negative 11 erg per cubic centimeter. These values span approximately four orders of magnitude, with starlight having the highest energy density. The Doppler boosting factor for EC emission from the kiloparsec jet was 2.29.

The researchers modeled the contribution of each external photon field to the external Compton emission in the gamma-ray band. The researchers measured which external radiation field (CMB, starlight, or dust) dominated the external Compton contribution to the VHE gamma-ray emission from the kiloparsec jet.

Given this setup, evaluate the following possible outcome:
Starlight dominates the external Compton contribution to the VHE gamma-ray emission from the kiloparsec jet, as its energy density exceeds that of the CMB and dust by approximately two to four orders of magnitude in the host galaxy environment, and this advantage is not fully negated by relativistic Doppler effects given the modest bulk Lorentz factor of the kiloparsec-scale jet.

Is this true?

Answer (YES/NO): YES